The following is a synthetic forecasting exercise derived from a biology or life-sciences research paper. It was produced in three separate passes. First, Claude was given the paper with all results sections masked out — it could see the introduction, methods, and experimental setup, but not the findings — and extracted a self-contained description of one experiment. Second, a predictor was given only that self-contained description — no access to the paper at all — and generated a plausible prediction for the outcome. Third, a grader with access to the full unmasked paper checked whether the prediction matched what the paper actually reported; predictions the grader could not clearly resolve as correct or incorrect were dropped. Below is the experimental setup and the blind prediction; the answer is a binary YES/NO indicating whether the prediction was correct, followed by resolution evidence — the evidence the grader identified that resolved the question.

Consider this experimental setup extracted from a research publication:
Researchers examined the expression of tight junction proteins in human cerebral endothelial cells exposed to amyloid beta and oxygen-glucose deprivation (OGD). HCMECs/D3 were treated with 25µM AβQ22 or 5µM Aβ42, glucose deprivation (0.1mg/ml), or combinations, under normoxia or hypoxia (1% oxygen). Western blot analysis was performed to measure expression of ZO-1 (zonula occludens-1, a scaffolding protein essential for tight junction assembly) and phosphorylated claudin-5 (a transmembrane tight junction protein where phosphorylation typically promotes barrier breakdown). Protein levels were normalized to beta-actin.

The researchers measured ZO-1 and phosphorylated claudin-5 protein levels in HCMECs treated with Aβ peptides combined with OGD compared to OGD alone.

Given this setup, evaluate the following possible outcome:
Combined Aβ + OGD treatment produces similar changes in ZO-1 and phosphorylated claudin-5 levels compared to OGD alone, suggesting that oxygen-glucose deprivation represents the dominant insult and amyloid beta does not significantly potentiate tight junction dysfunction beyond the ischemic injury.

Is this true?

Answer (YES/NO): NO